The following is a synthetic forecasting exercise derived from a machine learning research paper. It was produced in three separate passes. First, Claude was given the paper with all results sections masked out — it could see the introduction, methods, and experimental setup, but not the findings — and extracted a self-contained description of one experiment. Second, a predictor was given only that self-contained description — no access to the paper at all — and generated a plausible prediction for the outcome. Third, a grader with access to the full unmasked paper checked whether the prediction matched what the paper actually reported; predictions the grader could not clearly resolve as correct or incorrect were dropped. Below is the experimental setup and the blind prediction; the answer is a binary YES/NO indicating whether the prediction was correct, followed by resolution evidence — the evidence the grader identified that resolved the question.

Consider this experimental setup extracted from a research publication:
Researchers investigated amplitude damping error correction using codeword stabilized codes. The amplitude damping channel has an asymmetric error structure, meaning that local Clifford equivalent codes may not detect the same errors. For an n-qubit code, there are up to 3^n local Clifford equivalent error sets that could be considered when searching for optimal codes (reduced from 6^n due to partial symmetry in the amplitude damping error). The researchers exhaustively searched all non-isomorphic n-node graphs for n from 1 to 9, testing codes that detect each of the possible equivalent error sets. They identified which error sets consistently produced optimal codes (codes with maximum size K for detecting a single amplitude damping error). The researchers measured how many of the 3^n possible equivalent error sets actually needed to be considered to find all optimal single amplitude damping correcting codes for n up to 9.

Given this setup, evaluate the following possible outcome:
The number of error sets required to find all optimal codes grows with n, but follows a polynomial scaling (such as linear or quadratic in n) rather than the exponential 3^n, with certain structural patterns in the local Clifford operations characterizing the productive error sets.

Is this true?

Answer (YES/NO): NO